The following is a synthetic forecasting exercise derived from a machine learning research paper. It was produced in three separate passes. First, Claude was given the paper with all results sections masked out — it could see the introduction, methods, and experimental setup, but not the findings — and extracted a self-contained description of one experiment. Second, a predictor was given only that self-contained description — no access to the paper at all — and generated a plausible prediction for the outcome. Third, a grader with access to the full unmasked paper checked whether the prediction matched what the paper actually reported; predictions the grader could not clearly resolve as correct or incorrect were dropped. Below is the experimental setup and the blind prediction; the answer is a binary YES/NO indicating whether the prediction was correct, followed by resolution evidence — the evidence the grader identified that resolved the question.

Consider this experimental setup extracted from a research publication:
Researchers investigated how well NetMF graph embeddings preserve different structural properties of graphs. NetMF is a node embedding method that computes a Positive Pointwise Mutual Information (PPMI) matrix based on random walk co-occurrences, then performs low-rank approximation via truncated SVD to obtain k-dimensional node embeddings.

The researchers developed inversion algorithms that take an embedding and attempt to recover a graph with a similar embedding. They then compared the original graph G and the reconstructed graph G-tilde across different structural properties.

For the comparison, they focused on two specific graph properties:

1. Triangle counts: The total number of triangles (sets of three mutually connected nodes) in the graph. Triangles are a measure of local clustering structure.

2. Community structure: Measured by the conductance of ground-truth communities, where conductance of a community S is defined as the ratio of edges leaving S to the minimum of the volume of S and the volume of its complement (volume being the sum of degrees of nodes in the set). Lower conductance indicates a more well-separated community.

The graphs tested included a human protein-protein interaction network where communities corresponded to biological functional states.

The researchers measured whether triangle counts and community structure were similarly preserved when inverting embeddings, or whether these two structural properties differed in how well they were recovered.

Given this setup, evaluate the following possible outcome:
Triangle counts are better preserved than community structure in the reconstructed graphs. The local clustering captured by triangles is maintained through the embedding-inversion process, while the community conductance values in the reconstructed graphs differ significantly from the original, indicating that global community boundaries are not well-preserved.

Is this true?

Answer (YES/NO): NO